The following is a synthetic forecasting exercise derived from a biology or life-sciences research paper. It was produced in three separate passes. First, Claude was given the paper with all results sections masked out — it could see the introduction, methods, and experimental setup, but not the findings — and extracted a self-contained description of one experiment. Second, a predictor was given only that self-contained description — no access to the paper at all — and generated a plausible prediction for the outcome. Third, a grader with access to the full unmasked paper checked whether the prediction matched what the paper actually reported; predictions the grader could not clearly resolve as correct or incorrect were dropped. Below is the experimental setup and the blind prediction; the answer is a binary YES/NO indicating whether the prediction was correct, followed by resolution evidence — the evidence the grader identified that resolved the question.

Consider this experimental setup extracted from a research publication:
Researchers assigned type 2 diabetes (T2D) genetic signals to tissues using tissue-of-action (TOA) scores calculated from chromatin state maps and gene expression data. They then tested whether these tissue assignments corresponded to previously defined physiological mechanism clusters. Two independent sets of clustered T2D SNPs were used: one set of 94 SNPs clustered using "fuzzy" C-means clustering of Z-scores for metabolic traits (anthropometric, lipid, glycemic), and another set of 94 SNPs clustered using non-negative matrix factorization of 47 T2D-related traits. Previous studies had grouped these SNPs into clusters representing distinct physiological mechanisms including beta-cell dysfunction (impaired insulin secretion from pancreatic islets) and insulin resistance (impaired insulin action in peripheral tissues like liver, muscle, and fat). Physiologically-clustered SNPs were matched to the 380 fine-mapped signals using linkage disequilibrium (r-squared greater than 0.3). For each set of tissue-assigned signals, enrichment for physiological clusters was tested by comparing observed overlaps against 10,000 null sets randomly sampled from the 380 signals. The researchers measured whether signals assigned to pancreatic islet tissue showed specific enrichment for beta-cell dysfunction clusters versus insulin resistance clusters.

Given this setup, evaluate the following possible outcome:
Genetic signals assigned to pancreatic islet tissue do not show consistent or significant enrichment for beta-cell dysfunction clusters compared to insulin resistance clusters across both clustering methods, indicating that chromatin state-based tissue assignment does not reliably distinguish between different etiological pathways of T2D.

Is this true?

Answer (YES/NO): NO